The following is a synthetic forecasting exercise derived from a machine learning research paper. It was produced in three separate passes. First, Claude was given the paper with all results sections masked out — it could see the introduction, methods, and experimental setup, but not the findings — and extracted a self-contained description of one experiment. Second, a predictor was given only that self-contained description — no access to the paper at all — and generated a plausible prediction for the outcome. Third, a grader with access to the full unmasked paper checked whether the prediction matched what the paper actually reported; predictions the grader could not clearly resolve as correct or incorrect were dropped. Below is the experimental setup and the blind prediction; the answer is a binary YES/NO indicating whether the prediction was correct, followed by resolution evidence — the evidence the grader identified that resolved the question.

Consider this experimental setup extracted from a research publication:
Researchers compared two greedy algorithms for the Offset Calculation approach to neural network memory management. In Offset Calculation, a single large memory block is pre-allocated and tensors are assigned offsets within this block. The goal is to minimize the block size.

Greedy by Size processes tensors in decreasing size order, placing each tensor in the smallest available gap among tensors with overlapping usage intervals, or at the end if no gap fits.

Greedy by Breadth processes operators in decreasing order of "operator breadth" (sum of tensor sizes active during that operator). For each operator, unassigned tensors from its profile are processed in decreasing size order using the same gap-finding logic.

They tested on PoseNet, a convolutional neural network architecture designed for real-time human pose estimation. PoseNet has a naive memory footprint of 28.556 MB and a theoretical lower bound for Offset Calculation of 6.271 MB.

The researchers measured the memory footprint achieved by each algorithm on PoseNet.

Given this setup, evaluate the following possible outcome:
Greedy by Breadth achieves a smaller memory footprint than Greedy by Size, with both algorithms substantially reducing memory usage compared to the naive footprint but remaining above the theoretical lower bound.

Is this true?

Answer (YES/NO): NO